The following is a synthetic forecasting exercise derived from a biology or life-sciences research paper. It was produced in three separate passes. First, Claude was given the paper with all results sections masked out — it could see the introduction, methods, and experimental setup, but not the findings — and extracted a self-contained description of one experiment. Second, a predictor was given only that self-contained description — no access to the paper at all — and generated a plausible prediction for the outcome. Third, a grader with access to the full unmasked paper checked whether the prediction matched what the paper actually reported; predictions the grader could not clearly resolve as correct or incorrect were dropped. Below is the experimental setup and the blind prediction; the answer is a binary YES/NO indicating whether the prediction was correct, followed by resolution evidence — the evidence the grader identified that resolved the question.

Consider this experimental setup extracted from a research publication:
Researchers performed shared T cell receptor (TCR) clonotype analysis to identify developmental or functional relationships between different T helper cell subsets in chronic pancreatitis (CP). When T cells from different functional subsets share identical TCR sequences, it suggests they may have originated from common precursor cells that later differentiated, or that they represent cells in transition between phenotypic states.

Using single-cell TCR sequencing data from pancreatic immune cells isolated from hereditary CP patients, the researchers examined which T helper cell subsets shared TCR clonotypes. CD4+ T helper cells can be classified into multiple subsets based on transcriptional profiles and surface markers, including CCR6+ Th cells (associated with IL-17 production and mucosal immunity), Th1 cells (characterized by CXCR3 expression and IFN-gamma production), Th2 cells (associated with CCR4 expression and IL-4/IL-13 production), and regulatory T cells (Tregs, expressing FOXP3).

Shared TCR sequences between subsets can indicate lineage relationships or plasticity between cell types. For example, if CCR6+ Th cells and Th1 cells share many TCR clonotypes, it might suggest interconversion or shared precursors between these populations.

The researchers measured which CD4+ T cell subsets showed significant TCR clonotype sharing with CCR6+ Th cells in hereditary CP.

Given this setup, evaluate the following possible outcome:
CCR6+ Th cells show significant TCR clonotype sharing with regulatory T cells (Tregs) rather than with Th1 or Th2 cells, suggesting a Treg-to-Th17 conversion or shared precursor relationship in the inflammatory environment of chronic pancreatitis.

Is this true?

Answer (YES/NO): NO